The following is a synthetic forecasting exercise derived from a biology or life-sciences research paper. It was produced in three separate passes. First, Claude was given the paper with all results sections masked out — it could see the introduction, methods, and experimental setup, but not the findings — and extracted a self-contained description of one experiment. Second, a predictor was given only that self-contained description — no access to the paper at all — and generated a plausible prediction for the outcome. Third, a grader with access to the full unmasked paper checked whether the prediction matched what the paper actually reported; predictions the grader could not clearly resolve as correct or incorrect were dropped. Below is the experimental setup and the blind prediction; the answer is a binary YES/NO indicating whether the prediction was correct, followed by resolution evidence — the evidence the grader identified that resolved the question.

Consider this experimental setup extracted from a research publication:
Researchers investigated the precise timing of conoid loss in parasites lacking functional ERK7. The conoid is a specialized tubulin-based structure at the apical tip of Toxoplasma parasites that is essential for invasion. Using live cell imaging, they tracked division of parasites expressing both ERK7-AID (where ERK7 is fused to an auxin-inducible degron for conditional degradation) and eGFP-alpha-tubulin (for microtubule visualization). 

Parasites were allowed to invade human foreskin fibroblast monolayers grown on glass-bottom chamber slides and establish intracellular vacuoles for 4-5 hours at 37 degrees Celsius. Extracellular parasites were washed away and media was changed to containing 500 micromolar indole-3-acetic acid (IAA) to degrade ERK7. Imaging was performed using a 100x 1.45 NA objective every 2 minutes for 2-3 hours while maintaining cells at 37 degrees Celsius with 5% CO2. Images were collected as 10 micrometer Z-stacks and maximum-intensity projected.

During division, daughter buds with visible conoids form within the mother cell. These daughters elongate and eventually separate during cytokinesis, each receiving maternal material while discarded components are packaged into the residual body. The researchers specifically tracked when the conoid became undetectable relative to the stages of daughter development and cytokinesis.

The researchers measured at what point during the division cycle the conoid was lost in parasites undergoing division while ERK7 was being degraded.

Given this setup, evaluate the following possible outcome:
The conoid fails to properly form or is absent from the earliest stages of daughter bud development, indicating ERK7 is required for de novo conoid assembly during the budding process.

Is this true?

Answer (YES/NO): NO